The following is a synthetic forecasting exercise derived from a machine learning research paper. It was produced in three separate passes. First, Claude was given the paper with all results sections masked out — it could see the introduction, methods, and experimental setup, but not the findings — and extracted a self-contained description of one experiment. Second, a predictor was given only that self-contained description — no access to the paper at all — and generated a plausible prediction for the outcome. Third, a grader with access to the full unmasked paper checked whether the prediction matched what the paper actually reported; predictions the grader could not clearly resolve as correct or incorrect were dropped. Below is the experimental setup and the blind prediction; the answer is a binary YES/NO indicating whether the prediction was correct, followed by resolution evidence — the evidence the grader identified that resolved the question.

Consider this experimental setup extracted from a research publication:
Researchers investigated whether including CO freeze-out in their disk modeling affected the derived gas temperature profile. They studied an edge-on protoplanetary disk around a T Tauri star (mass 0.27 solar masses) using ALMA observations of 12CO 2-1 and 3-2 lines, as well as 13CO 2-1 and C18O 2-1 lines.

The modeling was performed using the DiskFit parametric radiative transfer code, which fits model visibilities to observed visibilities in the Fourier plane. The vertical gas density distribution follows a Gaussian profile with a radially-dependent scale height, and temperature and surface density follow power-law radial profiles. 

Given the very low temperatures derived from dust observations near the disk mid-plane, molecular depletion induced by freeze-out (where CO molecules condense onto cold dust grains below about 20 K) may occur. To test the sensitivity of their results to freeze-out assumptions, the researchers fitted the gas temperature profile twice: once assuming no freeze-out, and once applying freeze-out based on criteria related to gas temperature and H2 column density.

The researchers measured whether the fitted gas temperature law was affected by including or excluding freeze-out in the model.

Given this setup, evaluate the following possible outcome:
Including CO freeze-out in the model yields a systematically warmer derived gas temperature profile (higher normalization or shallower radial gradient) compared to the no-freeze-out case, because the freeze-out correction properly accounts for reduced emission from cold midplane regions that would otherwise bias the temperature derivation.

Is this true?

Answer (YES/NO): NO